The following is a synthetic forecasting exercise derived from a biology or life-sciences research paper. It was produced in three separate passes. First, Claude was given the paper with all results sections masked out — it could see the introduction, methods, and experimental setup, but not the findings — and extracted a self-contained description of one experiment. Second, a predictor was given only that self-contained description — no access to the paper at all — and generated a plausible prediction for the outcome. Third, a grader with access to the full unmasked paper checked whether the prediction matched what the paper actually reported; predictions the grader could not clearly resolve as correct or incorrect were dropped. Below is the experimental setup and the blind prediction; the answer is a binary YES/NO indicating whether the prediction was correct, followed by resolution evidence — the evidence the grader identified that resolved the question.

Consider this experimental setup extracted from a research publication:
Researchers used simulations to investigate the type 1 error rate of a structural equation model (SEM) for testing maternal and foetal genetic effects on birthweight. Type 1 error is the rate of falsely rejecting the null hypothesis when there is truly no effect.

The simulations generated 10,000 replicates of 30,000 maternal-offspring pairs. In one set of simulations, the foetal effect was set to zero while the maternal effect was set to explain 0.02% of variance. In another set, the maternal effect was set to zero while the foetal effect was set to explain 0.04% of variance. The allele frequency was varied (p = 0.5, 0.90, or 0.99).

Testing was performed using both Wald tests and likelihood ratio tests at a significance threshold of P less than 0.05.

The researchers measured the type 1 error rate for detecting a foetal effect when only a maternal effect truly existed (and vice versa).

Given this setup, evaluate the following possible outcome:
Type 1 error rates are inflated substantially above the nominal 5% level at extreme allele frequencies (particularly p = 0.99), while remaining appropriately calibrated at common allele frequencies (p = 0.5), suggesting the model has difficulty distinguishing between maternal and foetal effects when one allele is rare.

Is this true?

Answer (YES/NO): NO